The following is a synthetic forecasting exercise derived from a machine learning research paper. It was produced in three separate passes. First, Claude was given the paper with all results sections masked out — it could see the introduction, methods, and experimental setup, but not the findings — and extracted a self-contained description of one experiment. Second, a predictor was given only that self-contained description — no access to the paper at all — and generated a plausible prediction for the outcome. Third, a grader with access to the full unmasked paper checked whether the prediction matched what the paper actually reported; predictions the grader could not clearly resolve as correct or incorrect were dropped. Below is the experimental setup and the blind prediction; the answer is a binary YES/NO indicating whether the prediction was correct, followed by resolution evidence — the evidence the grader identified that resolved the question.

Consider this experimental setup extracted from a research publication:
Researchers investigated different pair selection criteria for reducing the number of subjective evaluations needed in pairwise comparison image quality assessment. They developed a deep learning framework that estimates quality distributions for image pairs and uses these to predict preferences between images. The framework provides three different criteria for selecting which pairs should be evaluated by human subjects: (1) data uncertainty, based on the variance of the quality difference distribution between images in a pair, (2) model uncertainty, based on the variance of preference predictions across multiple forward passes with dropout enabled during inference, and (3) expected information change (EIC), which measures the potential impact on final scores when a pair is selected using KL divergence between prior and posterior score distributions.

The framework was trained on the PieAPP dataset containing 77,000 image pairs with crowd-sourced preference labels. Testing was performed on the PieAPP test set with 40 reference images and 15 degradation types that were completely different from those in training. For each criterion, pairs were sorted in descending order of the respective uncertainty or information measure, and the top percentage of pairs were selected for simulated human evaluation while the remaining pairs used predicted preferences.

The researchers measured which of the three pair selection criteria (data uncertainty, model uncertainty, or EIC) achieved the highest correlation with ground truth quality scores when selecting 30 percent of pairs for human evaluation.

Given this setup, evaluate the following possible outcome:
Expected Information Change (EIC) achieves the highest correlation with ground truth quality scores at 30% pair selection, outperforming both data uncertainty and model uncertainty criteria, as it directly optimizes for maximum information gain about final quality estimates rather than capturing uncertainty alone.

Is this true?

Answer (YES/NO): YES